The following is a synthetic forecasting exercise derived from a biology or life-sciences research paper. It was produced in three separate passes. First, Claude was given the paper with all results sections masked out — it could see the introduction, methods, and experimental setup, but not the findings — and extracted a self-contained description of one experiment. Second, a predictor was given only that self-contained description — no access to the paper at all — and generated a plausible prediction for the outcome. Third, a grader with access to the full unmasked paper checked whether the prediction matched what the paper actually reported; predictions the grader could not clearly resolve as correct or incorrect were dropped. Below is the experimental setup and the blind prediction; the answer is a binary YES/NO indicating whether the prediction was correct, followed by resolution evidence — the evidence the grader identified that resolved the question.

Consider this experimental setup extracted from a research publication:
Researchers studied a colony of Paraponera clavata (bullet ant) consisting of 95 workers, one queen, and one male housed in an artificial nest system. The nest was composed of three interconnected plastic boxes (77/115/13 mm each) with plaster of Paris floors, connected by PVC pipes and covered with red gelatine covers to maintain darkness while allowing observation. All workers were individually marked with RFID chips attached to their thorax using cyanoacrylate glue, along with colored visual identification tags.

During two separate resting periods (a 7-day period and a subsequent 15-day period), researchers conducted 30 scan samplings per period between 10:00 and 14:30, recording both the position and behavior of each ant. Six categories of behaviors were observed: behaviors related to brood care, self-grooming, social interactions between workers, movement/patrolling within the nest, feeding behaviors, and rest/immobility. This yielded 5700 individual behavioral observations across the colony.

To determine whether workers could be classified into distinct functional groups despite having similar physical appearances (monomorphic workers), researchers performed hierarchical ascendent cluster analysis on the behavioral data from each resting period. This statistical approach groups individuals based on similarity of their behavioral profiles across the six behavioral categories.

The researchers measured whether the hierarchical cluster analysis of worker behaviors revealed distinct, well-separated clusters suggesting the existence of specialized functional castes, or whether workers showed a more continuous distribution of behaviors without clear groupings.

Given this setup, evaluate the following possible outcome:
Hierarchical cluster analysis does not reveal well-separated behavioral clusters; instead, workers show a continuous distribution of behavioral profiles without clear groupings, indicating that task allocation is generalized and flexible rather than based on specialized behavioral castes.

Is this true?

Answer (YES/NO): NO